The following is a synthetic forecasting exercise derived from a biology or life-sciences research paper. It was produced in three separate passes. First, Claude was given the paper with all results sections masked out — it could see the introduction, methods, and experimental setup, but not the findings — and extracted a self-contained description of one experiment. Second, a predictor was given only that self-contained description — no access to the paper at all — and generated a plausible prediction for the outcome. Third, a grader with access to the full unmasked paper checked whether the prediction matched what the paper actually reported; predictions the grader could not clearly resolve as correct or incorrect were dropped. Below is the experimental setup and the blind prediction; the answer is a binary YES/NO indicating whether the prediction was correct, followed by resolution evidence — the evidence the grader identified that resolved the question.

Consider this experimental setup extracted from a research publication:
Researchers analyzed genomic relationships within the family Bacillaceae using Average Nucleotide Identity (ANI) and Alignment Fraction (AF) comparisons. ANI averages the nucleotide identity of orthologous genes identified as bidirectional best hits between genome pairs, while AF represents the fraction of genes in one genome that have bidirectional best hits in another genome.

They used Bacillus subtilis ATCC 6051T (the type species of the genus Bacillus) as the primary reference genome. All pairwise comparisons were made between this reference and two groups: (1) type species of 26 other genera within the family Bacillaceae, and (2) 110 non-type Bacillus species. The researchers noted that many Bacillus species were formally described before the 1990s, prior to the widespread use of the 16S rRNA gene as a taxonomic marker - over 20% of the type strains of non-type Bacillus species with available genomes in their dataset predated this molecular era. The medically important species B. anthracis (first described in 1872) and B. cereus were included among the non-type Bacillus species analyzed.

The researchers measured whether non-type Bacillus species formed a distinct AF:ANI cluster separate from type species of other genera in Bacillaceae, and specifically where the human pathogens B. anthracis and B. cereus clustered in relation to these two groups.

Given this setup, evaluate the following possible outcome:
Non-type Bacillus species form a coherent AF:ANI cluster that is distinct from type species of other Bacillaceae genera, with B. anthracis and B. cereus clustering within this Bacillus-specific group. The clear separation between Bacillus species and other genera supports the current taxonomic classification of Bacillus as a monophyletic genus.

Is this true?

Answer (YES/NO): NO